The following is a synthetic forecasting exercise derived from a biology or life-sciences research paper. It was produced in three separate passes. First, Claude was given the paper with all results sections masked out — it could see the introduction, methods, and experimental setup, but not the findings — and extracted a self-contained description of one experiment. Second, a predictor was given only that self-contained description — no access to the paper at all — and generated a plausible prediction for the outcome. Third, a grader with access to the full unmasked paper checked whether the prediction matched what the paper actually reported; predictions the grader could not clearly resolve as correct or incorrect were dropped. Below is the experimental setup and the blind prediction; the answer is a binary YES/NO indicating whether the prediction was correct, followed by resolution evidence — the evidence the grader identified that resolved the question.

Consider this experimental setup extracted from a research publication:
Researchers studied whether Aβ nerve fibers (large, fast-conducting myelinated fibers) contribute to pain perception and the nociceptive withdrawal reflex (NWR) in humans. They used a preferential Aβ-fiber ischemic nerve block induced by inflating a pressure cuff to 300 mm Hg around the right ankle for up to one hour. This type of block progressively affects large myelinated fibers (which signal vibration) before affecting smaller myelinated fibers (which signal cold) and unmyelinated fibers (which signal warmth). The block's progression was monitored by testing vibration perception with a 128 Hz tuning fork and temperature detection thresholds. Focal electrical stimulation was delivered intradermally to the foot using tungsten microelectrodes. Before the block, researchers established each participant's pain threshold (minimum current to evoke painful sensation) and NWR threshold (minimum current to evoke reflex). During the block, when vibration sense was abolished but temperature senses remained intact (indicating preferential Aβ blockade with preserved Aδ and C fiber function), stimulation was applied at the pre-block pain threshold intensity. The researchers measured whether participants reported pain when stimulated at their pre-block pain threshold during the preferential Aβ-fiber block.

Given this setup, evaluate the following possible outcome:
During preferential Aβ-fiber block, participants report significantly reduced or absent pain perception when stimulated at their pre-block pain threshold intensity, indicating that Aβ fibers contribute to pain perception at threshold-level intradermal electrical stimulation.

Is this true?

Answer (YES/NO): YES